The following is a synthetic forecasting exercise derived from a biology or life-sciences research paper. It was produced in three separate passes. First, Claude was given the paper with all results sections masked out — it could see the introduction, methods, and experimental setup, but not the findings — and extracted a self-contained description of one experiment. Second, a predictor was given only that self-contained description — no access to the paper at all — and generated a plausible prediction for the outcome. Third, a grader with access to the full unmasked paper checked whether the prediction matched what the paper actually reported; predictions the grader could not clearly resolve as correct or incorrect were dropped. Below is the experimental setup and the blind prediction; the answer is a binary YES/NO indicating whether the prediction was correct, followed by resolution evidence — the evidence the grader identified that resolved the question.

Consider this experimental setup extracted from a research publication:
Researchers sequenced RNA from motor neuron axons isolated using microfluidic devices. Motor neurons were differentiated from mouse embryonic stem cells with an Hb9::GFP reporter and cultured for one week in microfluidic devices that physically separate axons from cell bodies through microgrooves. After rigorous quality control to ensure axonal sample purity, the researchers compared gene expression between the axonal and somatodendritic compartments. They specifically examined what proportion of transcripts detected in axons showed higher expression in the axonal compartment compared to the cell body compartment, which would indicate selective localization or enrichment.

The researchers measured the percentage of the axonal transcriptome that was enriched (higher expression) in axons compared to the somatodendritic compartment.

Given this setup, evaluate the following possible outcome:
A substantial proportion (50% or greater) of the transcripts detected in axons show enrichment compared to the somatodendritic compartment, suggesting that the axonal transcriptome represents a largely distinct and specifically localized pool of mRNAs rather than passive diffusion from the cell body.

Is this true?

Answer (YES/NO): NO